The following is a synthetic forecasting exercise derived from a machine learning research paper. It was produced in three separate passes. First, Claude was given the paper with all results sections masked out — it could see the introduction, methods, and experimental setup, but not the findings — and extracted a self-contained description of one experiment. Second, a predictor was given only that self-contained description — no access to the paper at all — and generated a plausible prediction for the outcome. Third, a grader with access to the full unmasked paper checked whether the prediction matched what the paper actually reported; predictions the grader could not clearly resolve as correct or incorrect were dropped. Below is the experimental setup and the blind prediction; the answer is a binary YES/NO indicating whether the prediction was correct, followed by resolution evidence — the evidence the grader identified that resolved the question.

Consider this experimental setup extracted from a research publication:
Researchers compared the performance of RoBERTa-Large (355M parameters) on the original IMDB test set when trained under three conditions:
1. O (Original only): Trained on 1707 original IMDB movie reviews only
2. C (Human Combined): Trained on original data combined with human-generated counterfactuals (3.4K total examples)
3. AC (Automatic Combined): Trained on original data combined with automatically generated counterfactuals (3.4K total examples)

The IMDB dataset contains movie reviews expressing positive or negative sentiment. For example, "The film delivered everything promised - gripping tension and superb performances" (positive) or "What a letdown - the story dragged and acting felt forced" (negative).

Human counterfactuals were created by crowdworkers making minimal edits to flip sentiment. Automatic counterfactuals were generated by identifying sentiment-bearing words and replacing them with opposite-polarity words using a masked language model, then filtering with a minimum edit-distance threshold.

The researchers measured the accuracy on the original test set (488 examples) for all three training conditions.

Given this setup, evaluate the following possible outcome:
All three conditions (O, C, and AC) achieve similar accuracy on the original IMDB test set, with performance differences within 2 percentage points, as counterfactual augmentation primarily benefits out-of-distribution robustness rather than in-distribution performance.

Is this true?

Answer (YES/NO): YES